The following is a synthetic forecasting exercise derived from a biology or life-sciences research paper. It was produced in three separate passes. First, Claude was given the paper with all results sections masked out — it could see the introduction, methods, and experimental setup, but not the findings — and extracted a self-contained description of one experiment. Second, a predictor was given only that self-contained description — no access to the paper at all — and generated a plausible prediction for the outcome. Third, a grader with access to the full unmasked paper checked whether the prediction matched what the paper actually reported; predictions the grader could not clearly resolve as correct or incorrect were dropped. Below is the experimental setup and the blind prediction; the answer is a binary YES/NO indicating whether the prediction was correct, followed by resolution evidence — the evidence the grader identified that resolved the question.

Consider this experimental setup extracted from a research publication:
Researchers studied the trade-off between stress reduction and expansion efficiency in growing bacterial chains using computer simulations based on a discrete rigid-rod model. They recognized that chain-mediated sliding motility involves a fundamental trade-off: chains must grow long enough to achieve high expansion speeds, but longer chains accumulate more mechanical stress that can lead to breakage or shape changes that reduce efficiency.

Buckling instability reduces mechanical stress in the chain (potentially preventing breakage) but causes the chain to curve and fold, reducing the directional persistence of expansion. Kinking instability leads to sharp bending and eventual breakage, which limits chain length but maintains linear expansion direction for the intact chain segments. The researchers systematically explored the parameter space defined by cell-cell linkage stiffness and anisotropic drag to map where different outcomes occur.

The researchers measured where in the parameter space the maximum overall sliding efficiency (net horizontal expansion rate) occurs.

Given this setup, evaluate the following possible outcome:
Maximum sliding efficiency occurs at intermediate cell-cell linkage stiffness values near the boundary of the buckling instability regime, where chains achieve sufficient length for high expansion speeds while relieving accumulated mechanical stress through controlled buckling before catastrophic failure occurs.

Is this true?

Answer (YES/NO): YES